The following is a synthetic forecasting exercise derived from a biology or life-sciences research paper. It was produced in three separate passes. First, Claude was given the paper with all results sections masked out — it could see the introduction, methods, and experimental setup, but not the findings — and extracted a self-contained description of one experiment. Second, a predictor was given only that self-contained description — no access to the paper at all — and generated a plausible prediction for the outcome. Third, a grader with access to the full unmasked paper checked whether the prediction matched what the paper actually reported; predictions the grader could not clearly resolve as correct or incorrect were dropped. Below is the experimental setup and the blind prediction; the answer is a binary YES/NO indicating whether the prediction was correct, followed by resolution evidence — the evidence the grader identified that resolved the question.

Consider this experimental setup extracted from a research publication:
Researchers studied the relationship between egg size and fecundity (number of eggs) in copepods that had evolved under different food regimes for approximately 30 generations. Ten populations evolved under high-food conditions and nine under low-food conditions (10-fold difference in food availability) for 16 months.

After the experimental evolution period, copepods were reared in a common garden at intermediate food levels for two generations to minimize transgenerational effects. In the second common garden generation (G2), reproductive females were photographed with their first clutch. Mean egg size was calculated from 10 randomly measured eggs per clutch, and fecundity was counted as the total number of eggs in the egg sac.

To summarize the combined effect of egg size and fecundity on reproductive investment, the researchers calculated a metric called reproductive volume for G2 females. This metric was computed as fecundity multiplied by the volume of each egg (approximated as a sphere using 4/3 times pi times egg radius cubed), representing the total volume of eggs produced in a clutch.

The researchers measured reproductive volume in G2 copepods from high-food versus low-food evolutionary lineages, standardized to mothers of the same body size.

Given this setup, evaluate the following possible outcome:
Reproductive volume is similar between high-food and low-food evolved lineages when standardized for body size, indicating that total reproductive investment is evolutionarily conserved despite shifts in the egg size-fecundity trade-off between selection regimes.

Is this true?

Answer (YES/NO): NO